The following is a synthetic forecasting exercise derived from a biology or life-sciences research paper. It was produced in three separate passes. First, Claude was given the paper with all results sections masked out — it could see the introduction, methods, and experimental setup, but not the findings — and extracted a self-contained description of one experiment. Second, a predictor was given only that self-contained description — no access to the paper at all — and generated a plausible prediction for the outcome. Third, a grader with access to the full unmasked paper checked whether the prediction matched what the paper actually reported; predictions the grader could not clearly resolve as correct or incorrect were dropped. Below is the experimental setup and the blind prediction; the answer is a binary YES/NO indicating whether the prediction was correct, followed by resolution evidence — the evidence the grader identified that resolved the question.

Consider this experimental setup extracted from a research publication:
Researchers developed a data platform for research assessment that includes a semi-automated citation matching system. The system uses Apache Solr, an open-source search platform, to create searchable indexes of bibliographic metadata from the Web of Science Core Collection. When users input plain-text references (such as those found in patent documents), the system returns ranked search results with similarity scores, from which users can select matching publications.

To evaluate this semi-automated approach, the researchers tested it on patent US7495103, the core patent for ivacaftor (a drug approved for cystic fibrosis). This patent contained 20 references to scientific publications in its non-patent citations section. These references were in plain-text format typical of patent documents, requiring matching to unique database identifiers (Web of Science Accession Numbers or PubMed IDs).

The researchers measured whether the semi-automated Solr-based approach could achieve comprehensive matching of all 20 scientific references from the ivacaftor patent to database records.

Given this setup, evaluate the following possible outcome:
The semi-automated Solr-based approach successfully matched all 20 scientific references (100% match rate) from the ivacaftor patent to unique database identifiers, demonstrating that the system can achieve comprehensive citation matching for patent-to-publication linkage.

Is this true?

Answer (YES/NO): NO